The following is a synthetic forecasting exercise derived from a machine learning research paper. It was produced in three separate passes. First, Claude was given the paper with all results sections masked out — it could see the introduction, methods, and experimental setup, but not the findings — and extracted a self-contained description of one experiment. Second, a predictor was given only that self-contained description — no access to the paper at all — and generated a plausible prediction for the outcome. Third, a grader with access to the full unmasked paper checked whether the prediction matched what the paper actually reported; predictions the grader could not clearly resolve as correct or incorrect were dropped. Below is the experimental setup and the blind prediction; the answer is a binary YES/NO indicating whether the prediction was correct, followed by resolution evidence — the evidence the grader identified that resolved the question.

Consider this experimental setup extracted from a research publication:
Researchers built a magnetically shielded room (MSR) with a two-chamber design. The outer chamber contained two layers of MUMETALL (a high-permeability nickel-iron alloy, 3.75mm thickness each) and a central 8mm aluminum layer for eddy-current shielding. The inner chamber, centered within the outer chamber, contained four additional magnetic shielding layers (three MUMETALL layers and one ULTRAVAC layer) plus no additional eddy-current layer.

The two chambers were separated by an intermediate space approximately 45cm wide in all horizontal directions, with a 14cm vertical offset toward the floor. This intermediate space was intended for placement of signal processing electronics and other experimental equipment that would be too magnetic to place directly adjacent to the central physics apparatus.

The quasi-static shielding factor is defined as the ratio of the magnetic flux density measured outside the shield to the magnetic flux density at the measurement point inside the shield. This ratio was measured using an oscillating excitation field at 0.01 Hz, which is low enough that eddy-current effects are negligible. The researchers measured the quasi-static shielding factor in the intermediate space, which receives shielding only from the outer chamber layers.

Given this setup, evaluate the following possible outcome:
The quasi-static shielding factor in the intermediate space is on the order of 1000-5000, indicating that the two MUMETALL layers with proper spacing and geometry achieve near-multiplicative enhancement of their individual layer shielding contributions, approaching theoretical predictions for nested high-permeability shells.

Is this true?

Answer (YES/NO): NO